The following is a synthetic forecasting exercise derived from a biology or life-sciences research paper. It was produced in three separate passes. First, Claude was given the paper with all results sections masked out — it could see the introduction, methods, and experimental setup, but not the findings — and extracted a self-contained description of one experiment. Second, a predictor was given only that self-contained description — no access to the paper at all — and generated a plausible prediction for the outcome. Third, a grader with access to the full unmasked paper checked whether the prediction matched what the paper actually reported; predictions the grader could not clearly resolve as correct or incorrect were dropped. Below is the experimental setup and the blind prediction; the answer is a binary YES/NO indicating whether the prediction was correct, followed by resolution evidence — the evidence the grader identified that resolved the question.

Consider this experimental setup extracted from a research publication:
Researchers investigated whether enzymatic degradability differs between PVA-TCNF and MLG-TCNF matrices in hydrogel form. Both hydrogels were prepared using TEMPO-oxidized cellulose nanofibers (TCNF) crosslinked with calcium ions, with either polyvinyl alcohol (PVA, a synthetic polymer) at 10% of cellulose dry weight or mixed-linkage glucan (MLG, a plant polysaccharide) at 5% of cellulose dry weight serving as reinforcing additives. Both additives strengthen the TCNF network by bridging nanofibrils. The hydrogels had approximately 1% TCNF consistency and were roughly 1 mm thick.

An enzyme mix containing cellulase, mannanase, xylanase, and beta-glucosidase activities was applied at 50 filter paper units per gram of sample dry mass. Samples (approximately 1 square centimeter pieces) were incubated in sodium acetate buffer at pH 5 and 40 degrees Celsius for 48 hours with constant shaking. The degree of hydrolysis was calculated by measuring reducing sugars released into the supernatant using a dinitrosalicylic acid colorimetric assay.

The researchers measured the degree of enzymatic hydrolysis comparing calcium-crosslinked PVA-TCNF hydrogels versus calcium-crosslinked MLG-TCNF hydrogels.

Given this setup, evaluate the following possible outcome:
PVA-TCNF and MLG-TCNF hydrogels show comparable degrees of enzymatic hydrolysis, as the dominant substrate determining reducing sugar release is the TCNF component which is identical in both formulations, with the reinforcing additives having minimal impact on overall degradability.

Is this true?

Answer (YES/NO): YES